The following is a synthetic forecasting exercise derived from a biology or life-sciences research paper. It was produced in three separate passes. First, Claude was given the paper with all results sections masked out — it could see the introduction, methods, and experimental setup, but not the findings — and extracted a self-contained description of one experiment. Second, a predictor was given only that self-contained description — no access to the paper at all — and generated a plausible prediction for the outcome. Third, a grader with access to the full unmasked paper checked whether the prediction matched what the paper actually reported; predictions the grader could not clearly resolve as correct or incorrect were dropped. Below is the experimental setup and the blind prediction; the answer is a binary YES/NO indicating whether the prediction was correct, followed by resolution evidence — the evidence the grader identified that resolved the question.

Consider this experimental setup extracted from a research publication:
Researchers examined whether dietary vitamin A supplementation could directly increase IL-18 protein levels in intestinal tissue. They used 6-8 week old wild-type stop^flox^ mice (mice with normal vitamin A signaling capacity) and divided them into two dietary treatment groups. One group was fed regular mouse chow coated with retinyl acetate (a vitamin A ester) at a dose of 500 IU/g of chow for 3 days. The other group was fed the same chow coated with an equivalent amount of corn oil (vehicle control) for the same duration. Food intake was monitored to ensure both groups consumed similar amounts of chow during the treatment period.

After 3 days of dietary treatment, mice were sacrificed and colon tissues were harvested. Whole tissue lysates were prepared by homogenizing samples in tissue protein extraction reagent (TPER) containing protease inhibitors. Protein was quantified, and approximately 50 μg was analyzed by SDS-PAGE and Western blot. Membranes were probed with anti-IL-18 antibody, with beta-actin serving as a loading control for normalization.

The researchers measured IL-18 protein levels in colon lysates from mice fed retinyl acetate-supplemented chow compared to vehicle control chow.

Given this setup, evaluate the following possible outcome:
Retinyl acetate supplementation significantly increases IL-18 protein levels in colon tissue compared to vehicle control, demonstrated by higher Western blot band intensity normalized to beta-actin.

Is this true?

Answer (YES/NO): YES